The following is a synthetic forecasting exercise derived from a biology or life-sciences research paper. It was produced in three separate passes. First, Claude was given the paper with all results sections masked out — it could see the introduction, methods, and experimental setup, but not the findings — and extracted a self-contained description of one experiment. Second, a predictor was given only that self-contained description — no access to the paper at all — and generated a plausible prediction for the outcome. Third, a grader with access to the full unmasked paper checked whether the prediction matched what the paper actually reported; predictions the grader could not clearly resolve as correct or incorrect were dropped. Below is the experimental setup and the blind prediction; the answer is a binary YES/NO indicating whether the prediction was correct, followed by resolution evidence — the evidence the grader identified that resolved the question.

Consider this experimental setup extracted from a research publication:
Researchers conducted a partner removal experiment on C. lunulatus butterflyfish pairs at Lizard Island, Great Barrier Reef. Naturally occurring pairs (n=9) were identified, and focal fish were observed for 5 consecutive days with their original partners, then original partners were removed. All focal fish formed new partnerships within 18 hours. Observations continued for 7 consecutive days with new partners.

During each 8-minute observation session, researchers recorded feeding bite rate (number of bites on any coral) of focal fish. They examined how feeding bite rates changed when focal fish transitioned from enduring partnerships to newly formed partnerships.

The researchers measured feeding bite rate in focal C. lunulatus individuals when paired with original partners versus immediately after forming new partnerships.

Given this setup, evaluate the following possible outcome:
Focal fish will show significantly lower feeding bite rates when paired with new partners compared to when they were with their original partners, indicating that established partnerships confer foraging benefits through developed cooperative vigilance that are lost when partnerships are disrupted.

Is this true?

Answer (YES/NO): YES